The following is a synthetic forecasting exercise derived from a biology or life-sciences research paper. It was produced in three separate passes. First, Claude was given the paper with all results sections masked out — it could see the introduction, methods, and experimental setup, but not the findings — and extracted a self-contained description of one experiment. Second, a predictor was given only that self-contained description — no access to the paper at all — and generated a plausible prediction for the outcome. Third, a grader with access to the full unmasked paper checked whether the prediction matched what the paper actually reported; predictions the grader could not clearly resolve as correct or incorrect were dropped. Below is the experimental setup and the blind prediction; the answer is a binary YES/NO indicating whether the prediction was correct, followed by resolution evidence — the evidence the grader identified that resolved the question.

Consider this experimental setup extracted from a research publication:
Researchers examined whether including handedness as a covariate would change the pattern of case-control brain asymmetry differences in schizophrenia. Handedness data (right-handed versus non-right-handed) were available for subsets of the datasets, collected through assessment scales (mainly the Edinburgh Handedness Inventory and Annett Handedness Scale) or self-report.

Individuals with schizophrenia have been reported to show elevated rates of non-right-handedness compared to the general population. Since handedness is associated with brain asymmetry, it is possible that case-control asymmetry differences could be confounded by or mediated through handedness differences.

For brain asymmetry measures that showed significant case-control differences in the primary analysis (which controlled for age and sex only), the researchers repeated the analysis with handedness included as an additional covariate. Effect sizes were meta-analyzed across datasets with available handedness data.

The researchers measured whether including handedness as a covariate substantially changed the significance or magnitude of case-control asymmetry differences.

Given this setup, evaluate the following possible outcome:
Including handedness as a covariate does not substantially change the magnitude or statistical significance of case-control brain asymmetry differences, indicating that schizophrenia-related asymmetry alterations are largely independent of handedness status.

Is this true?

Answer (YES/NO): YES